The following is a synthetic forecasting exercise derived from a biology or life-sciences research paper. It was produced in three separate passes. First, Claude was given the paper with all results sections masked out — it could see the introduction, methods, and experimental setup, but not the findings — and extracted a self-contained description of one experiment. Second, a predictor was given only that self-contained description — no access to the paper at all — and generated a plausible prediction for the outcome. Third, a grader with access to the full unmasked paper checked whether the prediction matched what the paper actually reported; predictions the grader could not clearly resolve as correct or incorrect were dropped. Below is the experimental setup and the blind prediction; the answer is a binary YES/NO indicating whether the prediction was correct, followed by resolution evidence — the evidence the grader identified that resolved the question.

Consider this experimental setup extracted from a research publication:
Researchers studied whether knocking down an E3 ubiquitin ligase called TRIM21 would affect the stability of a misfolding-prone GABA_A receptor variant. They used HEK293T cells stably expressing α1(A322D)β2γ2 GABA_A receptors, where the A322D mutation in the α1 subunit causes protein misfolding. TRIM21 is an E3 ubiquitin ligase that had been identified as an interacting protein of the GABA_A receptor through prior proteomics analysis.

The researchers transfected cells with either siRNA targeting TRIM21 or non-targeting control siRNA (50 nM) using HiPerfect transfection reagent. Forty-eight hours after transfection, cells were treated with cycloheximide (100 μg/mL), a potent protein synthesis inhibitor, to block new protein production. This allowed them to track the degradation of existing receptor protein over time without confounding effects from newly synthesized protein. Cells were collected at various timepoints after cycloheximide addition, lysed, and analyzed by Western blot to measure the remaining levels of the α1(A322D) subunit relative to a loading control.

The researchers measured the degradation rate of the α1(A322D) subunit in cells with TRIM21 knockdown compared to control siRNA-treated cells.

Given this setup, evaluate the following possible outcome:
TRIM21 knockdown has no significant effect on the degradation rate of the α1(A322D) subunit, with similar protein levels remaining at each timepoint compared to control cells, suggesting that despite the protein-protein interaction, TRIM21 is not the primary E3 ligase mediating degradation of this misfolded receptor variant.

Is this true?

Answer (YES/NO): NO